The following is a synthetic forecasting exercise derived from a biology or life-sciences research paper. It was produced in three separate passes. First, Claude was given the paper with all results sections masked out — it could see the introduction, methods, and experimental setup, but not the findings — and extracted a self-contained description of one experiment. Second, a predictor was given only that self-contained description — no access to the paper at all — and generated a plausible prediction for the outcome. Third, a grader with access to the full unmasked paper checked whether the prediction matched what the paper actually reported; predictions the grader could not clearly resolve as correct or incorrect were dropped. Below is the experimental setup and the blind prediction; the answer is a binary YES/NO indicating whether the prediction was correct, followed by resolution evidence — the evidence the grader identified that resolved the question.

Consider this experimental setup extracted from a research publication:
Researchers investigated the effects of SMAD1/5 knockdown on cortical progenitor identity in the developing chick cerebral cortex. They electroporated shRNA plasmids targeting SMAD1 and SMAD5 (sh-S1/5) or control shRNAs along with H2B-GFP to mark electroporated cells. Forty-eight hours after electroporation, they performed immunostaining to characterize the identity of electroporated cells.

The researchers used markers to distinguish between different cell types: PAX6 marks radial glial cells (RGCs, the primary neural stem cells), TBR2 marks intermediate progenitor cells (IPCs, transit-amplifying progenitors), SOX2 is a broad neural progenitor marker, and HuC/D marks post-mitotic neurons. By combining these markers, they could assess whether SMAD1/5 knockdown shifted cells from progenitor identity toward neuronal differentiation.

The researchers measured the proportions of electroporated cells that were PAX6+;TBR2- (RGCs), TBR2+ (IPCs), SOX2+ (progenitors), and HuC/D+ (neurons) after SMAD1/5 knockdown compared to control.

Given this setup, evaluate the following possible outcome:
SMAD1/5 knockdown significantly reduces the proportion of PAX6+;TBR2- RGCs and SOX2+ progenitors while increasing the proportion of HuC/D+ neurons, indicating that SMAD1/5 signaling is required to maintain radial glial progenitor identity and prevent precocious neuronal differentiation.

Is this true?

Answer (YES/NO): YES